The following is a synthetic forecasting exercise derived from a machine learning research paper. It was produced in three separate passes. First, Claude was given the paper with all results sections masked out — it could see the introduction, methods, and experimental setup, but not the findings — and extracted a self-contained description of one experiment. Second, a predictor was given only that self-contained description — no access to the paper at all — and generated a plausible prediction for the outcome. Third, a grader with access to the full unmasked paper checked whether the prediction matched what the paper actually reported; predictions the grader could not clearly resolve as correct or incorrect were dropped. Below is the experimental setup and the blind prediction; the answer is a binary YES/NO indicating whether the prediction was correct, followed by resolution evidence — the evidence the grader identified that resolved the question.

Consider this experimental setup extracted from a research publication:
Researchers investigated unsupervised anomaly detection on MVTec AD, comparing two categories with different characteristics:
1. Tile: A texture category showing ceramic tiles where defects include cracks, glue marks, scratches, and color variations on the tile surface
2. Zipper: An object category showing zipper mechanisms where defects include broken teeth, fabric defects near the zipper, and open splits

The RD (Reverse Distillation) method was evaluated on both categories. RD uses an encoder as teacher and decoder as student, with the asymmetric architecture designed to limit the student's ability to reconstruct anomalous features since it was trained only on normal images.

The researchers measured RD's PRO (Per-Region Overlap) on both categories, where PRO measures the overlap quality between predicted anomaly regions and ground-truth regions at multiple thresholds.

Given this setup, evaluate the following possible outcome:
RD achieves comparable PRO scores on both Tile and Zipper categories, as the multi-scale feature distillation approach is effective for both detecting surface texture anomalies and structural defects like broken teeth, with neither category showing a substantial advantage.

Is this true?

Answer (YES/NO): NO